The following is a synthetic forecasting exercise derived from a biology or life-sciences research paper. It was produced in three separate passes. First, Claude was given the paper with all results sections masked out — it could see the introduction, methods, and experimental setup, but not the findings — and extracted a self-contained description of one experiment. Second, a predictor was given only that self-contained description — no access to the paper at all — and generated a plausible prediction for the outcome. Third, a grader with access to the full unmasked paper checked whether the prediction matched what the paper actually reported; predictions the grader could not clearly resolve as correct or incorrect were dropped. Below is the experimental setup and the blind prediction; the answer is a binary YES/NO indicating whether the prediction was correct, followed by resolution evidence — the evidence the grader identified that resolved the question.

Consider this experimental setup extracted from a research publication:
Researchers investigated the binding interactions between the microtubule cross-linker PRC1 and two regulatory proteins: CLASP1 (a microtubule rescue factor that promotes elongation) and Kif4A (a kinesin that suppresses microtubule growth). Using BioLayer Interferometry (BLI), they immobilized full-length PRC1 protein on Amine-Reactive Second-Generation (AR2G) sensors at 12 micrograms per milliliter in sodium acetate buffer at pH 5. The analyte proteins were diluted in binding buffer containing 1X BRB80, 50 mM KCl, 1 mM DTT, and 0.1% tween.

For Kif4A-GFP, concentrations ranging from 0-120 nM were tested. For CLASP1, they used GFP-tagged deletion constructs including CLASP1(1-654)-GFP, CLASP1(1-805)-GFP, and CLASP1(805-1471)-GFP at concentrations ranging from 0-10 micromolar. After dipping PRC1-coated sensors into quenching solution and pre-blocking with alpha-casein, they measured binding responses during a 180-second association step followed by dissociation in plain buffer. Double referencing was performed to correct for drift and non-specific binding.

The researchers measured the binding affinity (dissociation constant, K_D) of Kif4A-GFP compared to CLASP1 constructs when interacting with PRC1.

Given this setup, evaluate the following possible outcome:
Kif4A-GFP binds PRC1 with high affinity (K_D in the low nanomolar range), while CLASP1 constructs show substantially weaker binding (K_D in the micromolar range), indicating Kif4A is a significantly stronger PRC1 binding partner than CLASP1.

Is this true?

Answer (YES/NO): YES